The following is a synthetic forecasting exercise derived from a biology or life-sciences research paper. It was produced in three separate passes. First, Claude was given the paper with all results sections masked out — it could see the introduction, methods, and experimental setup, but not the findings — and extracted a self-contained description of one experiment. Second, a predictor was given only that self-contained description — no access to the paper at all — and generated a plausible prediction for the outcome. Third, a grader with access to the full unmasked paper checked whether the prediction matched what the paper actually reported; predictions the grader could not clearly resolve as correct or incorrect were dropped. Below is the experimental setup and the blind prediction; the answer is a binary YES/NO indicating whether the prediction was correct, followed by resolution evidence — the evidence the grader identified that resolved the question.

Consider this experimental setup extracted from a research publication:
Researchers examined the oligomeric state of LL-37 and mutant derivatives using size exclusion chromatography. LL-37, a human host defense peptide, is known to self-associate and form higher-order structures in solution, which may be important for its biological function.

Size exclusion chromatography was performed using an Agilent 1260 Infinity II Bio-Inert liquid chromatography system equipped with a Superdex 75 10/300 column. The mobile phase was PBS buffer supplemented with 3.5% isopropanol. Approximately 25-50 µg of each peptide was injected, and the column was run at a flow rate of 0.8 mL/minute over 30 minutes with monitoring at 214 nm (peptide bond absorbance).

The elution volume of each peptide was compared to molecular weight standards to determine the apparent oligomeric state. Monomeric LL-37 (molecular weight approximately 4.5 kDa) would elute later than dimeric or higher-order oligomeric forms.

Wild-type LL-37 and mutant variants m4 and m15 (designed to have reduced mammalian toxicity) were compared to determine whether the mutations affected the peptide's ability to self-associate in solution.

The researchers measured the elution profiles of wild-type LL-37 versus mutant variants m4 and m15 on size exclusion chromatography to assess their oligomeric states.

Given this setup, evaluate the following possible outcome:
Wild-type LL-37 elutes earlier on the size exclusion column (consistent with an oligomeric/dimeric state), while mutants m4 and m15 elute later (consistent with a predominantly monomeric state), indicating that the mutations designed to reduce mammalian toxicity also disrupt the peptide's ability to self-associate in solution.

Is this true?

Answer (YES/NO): YES